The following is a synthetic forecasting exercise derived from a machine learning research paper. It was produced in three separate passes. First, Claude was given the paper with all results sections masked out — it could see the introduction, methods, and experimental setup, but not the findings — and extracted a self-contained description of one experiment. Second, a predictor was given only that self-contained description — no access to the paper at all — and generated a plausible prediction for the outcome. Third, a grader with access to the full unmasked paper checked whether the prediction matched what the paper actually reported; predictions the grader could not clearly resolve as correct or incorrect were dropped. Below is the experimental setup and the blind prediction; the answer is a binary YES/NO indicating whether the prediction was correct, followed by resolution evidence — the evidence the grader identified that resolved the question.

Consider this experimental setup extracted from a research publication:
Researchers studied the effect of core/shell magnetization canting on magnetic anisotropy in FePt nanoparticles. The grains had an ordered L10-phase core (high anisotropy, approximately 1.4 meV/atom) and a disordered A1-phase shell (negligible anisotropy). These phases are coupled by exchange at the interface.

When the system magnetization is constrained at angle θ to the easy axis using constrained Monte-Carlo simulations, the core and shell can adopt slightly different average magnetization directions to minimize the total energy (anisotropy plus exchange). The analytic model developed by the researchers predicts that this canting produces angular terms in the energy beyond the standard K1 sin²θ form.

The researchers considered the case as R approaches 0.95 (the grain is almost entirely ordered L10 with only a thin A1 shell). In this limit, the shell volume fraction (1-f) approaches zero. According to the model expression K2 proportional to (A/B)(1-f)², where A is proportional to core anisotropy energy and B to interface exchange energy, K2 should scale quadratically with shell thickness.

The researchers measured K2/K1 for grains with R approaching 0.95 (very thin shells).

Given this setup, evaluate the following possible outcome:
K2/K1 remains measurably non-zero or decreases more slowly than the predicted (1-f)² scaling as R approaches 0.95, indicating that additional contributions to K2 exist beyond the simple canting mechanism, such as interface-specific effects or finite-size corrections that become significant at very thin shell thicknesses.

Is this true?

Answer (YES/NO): NO